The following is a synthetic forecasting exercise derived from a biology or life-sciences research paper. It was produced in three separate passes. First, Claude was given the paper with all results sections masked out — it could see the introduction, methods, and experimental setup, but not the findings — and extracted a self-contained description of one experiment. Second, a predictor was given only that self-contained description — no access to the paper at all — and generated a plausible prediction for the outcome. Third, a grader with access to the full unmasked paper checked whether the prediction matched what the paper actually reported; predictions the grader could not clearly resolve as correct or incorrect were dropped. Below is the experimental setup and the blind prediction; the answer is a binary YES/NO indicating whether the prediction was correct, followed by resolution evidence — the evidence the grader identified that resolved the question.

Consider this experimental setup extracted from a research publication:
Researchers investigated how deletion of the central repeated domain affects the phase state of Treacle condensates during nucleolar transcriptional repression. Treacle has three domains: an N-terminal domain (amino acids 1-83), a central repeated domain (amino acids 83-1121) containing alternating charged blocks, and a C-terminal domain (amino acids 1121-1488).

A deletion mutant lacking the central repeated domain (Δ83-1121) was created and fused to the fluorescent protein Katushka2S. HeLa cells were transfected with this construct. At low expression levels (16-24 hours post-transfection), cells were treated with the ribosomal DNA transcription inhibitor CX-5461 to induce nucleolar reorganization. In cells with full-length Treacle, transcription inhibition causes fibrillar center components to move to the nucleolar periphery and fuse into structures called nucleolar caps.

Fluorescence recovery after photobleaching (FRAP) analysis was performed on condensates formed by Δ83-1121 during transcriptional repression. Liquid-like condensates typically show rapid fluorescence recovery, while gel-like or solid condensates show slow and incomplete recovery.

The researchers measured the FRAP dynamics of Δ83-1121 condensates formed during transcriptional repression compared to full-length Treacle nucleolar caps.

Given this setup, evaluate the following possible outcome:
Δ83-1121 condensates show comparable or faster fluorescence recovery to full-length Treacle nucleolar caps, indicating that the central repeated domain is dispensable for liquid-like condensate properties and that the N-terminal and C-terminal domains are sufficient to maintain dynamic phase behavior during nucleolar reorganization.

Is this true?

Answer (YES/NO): NO